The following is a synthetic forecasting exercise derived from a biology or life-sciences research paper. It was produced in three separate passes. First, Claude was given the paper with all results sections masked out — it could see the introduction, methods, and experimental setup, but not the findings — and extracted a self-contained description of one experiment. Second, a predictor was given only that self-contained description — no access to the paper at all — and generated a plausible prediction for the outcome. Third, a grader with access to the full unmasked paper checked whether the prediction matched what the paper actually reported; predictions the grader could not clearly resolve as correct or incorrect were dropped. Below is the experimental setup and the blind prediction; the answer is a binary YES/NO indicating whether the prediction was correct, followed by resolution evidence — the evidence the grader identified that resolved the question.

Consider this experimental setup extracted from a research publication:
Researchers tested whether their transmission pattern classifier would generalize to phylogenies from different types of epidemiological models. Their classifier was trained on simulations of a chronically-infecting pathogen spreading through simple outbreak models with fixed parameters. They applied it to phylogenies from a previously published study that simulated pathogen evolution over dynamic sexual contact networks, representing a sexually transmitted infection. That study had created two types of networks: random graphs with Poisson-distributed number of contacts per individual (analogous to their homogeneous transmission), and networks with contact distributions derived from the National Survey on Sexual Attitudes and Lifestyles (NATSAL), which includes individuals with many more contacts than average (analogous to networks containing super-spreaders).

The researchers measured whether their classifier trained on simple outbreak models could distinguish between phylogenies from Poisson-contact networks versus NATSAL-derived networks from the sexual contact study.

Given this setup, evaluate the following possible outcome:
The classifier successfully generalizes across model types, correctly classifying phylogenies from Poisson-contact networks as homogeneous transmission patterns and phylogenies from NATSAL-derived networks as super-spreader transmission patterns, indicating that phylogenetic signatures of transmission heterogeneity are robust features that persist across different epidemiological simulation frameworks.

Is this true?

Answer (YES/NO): NO